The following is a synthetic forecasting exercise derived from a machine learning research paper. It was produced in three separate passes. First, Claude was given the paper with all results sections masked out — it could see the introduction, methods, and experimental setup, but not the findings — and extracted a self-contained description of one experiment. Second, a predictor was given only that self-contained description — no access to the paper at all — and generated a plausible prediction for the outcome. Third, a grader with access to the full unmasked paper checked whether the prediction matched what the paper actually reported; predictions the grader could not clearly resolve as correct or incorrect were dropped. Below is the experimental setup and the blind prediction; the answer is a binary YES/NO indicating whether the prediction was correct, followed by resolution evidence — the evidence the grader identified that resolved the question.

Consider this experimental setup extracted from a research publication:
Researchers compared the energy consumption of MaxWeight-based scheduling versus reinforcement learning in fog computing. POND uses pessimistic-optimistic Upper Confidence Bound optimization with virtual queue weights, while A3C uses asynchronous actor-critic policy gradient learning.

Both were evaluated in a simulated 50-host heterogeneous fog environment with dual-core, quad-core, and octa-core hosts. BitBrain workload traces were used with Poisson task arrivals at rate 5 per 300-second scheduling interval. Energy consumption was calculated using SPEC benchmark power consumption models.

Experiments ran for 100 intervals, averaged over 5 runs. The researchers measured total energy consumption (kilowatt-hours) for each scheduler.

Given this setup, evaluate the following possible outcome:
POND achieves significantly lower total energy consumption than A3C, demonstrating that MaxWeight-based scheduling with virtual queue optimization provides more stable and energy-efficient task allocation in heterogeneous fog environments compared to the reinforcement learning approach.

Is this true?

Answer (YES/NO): NO